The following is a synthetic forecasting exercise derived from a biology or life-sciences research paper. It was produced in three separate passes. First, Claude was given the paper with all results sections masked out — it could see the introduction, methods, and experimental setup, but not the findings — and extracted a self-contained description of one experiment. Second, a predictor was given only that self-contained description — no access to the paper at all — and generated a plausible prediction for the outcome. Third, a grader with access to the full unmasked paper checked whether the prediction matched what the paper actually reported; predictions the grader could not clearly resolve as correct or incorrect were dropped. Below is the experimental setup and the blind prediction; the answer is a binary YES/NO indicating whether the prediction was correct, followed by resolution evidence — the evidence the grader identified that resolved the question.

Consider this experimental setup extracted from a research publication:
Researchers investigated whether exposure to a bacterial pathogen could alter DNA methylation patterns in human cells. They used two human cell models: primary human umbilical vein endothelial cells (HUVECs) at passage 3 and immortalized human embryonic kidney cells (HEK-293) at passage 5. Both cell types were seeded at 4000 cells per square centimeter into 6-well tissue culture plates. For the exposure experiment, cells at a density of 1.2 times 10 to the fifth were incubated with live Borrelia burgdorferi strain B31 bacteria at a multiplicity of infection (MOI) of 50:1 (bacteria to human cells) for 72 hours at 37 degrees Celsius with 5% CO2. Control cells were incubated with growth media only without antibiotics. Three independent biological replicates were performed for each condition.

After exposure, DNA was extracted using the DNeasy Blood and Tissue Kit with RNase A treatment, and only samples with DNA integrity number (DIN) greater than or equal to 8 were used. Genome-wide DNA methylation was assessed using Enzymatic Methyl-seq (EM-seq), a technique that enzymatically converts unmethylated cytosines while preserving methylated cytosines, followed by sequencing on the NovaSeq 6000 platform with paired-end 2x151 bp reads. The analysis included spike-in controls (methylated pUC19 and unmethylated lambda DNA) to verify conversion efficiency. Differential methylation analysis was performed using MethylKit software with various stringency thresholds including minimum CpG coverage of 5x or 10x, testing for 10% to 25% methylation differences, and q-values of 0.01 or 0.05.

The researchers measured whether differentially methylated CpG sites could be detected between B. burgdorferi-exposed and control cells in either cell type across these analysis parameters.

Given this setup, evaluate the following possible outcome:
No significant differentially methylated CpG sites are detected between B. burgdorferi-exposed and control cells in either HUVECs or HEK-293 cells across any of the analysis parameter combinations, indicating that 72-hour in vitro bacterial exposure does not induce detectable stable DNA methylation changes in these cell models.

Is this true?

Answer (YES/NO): YES